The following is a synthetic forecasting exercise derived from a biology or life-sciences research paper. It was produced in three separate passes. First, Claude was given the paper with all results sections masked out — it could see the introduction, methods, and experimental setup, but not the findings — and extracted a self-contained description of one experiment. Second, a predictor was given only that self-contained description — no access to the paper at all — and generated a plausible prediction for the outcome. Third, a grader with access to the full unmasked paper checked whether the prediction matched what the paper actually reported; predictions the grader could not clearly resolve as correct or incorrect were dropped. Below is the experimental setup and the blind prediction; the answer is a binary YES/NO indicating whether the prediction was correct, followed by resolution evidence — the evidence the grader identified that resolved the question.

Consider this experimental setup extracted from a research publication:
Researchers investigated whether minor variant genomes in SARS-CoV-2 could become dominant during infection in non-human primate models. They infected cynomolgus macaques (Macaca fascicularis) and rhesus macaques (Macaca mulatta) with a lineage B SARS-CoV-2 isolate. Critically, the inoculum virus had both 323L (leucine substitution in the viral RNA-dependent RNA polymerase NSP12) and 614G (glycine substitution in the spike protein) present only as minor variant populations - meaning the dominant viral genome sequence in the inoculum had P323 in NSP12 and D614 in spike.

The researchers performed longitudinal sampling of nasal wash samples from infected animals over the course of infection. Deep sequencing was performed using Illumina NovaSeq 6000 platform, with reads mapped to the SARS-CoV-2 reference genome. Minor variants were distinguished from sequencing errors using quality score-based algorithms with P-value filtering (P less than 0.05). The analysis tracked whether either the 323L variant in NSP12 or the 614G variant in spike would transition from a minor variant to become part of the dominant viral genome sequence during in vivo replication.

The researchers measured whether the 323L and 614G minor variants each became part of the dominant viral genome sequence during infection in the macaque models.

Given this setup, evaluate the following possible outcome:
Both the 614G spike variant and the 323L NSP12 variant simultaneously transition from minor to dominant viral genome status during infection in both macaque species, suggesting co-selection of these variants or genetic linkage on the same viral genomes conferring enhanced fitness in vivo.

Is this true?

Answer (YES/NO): NO